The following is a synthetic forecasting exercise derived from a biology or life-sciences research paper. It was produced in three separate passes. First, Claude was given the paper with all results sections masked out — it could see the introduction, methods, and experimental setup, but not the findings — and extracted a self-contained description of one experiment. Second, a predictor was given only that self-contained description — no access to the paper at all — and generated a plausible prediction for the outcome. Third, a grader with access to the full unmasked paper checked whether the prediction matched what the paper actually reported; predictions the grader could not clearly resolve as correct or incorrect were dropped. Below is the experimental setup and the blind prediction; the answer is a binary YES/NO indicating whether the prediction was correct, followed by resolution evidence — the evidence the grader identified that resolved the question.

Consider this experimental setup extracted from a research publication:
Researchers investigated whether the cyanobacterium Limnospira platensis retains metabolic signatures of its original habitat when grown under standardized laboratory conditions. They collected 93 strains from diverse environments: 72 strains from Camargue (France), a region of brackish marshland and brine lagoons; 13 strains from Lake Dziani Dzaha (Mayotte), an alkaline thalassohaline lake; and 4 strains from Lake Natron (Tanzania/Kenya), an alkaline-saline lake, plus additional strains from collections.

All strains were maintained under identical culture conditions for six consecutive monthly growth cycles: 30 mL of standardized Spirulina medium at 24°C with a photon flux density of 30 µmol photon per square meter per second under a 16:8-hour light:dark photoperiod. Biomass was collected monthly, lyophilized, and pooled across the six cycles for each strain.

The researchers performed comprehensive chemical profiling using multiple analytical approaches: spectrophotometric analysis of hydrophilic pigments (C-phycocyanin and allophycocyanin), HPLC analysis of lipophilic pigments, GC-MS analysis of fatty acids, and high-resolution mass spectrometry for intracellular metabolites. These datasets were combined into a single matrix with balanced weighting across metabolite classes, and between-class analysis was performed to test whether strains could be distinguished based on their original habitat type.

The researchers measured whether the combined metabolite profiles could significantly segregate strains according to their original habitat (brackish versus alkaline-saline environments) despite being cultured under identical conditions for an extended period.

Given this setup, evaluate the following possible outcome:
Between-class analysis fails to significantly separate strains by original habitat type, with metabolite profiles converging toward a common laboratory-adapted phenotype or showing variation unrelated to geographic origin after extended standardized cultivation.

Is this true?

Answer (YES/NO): NO